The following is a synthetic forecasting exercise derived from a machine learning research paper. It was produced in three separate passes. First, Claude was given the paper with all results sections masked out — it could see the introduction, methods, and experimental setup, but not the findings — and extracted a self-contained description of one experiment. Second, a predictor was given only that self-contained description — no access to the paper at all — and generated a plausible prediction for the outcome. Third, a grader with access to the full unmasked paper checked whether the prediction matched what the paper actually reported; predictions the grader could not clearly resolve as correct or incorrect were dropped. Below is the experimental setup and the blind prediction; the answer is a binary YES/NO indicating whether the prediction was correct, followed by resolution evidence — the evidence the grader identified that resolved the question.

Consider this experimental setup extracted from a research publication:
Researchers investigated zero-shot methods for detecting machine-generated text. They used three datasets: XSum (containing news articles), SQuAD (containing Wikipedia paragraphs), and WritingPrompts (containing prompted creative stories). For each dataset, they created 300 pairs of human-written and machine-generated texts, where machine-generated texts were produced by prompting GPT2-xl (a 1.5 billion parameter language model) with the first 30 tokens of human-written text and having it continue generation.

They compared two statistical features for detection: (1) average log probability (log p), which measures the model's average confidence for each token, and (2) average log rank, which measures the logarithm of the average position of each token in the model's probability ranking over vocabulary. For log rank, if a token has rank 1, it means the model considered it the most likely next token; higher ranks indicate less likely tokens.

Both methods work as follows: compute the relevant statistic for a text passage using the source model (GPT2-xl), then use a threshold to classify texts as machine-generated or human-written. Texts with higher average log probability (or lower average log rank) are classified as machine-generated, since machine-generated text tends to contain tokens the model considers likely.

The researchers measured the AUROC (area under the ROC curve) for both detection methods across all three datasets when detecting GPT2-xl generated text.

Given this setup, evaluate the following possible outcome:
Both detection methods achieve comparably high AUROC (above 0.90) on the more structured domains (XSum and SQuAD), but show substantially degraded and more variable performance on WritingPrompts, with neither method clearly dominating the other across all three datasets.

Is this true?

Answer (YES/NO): NO